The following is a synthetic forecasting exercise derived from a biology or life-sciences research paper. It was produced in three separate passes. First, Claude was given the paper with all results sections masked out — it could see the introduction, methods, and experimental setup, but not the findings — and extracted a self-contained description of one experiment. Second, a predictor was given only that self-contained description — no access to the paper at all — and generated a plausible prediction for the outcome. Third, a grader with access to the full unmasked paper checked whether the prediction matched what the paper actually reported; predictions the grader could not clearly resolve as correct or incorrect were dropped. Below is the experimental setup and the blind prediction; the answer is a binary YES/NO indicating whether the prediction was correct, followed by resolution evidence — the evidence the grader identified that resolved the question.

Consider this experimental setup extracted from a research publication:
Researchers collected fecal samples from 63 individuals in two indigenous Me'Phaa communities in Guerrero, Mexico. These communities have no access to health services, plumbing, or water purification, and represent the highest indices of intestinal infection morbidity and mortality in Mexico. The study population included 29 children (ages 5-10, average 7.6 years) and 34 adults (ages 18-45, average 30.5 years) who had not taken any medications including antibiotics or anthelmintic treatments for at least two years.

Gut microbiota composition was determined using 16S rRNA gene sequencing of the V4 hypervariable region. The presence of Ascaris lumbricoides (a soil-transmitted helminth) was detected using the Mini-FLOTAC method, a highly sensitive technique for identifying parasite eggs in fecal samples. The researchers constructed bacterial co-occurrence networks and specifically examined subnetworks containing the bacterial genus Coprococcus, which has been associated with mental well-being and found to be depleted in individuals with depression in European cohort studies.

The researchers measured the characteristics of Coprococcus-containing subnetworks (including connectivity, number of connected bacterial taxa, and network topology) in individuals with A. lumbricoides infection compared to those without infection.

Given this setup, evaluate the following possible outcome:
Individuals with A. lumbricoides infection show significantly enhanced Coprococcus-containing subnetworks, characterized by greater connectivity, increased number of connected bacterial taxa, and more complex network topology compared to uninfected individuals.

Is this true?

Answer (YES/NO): NO